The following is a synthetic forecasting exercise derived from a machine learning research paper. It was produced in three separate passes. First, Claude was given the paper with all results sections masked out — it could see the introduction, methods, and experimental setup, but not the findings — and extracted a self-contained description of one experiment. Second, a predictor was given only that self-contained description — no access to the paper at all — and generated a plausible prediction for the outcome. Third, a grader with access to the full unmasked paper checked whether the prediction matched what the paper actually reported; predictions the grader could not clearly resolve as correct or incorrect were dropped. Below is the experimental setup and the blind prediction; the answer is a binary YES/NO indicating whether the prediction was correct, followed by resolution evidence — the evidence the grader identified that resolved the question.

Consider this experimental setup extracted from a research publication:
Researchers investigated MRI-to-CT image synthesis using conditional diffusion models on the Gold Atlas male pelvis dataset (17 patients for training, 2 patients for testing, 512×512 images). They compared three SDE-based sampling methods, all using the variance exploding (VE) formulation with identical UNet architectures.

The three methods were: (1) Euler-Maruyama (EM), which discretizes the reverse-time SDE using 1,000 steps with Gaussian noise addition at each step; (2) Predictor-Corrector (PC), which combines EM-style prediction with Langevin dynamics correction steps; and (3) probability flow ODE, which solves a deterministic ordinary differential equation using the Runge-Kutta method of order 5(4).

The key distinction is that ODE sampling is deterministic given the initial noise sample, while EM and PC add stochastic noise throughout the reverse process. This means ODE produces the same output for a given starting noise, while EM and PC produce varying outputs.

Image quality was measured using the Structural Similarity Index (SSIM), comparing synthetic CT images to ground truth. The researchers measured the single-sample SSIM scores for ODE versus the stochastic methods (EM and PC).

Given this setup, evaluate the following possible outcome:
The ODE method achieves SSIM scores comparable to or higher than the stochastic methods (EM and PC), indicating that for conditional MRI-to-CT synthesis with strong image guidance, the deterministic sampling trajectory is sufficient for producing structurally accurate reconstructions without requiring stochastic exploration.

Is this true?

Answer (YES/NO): NO